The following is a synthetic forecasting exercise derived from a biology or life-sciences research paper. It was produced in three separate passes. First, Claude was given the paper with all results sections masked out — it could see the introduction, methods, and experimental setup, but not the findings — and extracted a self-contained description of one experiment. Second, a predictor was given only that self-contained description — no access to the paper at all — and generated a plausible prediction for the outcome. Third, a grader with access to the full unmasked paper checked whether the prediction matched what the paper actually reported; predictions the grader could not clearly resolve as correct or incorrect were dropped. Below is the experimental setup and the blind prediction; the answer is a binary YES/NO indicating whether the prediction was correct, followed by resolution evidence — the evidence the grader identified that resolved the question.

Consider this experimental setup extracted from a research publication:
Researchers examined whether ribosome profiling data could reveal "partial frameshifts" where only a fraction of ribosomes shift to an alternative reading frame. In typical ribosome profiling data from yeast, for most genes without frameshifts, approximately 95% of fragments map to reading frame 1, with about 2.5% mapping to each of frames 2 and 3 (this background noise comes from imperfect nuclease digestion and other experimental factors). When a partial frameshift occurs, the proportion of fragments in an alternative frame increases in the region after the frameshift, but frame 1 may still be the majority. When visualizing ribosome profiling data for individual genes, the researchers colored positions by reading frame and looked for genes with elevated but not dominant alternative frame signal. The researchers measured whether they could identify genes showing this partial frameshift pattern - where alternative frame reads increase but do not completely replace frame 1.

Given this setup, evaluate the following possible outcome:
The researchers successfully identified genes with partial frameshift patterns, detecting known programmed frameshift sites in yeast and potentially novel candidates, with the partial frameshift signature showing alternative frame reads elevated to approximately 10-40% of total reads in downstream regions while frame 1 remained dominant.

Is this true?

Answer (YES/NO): NO